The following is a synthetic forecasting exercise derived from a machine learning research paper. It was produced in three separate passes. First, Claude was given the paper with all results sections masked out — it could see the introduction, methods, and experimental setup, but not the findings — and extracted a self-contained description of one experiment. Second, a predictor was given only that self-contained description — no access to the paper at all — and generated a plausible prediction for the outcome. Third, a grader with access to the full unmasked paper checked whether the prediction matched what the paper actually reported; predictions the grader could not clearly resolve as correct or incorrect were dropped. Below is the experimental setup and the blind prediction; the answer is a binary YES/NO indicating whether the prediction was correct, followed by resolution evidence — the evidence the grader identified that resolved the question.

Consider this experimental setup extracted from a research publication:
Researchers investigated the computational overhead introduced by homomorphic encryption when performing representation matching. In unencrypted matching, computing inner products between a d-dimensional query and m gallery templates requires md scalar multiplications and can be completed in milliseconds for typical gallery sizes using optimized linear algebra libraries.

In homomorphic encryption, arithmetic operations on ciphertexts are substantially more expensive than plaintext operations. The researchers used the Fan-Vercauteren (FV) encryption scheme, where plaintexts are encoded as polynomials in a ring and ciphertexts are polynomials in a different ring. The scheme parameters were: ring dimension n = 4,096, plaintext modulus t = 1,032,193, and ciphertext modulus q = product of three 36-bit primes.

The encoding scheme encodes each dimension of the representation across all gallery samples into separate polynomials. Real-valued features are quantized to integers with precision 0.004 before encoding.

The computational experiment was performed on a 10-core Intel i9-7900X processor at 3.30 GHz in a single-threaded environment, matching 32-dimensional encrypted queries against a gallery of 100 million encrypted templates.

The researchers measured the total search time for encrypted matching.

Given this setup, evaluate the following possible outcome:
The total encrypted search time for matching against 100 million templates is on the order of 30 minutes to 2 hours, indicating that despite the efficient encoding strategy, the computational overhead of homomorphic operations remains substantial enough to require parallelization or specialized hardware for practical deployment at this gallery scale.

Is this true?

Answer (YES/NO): YES